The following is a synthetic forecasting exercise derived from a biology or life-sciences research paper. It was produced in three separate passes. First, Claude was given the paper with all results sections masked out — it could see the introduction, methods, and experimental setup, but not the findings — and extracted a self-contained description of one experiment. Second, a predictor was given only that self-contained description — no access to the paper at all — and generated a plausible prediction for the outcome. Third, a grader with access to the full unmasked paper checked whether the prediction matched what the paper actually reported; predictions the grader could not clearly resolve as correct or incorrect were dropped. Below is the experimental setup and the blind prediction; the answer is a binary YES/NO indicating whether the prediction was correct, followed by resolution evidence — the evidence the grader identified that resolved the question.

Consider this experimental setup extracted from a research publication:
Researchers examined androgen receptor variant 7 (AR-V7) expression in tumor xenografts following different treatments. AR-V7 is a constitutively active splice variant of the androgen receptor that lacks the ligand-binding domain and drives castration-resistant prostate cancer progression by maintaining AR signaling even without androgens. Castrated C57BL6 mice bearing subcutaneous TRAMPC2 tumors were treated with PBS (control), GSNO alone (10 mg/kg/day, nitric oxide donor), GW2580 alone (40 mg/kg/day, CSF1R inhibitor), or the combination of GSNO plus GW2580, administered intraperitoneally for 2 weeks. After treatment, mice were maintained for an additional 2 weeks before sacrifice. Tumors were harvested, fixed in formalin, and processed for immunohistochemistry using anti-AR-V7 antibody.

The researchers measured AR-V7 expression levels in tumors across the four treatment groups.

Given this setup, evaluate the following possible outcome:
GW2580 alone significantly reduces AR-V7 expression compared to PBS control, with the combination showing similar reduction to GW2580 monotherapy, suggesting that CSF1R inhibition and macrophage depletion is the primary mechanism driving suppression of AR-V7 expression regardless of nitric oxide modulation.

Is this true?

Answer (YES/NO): NO